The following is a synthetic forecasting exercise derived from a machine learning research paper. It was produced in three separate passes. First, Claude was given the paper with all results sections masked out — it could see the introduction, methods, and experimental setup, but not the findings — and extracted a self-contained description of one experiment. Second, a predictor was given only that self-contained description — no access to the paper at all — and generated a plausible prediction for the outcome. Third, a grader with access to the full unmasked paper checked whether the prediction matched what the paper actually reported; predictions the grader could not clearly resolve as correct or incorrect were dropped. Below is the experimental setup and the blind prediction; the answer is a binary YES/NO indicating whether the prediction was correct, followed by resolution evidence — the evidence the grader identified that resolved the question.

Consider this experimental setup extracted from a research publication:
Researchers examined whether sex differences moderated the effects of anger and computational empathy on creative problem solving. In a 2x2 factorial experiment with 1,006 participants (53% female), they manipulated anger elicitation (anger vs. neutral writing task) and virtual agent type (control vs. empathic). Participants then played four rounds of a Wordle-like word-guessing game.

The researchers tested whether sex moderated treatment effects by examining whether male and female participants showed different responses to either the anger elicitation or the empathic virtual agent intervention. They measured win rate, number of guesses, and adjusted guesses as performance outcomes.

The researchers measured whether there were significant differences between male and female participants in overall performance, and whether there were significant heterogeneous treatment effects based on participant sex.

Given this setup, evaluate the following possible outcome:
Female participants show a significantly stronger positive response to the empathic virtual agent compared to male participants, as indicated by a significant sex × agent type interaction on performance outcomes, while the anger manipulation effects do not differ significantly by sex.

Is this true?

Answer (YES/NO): NO